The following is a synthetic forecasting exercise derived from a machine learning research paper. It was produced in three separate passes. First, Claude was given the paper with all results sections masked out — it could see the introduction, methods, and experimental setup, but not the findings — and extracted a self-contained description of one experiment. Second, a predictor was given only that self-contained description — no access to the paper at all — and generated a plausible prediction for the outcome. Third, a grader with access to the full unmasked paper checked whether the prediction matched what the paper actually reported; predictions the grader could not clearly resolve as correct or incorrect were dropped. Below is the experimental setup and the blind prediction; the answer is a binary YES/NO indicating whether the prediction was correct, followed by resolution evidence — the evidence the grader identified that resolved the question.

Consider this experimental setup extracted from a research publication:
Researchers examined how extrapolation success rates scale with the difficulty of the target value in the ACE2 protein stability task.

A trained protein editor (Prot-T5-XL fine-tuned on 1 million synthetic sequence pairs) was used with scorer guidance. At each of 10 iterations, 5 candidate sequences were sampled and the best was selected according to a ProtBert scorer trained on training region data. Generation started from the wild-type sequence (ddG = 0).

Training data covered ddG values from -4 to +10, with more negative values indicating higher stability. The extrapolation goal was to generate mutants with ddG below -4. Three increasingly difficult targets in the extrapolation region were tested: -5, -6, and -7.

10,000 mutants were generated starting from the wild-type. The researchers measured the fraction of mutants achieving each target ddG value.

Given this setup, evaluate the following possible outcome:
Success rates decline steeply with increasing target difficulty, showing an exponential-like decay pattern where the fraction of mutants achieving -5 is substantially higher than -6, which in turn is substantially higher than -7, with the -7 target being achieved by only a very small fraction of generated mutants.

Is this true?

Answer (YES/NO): YES